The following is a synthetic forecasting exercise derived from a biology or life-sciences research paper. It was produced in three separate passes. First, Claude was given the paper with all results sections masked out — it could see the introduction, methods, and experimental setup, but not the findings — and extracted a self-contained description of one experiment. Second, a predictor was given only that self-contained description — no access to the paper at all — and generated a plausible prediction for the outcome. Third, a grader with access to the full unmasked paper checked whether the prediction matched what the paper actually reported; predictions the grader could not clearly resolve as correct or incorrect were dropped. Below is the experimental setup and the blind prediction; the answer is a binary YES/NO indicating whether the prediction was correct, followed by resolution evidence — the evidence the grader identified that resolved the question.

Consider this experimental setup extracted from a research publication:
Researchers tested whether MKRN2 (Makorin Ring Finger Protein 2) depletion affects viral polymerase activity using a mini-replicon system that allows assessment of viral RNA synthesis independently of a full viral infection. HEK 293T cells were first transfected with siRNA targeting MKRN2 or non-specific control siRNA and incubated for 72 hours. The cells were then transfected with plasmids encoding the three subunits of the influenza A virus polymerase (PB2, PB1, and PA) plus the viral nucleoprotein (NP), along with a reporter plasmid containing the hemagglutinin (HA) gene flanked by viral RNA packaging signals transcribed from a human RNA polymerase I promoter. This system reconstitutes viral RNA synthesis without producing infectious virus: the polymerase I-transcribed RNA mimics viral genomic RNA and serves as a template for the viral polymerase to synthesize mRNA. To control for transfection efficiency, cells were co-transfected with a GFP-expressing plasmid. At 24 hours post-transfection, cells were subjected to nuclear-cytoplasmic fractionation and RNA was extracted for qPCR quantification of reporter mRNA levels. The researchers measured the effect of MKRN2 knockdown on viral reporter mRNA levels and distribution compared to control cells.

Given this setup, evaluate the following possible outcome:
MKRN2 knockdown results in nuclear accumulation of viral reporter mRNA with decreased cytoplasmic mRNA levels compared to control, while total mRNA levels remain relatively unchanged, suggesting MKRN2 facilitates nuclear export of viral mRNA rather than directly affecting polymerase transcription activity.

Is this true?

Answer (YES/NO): YES